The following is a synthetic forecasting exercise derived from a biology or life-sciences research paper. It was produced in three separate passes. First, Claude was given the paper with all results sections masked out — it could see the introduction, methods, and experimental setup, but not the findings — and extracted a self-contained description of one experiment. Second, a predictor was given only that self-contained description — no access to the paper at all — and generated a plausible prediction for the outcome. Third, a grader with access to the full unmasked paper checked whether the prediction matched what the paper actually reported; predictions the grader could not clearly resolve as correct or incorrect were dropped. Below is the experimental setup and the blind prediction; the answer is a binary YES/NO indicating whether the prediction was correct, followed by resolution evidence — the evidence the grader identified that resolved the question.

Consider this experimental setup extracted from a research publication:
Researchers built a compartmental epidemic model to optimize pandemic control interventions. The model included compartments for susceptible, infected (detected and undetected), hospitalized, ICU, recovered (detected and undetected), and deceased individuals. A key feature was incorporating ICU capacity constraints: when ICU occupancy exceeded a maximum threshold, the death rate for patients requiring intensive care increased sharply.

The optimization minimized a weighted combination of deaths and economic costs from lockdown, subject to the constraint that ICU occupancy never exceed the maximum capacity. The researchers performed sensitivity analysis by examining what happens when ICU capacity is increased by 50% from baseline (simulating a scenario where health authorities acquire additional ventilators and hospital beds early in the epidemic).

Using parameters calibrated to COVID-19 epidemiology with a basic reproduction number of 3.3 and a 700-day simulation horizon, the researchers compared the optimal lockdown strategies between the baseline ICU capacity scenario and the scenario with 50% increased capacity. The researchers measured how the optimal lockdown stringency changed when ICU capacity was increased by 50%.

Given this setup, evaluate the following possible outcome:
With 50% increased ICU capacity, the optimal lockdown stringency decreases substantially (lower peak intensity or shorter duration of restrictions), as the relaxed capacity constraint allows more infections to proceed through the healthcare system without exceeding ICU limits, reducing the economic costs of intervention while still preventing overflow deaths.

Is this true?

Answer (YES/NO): YES